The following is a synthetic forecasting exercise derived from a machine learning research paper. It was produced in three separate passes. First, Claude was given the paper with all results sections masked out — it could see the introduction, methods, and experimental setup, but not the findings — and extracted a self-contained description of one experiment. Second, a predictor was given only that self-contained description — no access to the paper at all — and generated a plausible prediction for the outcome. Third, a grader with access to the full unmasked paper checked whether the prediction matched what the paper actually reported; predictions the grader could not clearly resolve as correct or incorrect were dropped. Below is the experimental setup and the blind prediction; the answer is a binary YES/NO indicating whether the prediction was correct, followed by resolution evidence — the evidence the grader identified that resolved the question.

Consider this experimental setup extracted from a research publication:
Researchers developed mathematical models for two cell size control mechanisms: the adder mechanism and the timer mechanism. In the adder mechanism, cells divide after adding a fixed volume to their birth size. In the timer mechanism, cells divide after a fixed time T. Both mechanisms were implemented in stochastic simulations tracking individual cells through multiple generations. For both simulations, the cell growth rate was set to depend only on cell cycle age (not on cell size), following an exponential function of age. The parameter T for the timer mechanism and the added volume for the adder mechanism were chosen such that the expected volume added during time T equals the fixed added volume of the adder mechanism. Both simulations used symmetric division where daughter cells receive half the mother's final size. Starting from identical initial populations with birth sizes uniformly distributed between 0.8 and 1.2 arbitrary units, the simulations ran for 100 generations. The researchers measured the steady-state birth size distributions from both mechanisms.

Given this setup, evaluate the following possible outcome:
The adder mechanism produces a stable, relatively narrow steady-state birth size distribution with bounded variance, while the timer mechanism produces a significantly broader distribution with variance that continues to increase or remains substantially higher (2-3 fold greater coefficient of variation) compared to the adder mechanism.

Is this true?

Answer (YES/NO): NO